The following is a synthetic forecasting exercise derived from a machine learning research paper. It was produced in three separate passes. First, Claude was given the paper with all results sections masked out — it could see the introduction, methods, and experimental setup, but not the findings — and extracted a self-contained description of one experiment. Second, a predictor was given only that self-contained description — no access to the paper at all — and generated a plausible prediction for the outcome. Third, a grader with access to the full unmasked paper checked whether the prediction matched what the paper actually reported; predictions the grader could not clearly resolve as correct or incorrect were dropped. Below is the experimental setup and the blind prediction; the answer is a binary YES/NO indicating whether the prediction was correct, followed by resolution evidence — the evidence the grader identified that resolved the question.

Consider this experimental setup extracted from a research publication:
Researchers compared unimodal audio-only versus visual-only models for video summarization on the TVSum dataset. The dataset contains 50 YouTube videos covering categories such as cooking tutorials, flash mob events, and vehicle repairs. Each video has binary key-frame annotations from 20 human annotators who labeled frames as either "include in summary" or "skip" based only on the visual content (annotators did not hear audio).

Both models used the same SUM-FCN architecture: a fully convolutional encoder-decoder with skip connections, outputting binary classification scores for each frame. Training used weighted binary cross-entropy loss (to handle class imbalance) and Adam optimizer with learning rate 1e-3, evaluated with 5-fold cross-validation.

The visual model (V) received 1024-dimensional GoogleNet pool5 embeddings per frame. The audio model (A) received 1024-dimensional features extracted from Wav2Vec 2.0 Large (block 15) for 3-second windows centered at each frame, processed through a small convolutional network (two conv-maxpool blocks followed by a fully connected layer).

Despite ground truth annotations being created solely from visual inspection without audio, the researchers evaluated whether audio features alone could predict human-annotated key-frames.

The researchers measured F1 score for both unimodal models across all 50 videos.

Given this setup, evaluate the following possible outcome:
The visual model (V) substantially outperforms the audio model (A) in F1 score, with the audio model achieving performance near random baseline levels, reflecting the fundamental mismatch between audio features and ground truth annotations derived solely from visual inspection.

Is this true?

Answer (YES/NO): NO